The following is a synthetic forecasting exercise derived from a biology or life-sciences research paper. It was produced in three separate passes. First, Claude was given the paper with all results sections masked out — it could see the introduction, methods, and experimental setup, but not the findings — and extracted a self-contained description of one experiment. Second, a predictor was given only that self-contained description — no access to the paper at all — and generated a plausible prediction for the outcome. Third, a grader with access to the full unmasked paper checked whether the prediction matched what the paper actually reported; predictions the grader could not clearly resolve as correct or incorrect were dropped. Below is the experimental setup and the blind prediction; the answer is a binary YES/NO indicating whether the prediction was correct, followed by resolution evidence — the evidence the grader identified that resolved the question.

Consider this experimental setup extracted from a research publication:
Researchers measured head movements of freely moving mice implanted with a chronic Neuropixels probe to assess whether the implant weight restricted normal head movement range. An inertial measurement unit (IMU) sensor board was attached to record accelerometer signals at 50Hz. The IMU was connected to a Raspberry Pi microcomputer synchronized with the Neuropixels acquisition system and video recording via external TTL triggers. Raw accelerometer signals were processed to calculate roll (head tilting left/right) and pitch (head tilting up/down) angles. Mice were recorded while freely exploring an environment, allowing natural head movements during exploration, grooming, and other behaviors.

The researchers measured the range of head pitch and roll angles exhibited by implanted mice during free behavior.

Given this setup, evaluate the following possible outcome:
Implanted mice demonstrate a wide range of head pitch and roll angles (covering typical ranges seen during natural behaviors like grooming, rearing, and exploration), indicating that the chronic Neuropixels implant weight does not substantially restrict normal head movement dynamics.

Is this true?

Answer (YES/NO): NO